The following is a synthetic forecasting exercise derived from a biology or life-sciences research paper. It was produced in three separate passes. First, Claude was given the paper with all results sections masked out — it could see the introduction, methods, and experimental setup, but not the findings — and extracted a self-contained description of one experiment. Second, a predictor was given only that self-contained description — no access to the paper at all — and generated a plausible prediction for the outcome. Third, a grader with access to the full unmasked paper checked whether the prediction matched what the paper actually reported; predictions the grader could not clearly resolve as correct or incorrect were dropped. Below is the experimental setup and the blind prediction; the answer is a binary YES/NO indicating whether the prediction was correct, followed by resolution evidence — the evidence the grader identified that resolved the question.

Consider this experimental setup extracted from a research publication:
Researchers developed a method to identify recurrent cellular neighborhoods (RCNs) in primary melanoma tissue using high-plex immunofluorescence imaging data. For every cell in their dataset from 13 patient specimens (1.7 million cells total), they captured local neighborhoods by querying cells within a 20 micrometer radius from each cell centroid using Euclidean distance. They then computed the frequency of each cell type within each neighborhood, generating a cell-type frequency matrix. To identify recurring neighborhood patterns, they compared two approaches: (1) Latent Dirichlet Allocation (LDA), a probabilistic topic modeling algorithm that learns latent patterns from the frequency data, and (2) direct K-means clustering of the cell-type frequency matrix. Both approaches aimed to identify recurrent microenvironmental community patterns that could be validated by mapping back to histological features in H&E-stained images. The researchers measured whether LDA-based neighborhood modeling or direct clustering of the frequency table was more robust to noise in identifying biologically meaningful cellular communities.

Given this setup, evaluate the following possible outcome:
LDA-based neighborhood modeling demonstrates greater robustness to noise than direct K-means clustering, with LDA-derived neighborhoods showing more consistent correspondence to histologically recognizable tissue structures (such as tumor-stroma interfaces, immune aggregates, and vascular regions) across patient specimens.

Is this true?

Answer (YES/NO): NO